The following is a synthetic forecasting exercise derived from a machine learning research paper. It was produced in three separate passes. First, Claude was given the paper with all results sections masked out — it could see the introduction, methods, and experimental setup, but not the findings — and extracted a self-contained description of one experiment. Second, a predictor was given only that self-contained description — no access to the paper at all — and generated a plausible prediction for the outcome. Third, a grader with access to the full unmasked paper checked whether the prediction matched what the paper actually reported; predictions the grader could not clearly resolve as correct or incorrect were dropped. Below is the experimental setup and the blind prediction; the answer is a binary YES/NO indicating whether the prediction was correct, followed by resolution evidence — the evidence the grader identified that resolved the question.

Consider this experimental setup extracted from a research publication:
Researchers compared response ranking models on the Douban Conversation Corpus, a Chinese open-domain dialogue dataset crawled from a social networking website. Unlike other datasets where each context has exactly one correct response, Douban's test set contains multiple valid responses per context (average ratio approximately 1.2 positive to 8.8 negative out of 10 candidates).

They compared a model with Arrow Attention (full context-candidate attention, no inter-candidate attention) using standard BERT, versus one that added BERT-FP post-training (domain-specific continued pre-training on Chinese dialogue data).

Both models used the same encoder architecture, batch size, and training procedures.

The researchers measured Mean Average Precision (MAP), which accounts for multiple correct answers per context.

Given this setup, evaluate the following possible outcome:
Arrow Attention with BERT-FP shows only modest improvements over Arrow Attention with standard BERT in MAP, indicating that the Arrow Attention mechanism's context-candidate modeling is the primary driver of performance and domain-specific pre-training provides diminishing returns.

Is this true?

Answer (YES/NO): NO